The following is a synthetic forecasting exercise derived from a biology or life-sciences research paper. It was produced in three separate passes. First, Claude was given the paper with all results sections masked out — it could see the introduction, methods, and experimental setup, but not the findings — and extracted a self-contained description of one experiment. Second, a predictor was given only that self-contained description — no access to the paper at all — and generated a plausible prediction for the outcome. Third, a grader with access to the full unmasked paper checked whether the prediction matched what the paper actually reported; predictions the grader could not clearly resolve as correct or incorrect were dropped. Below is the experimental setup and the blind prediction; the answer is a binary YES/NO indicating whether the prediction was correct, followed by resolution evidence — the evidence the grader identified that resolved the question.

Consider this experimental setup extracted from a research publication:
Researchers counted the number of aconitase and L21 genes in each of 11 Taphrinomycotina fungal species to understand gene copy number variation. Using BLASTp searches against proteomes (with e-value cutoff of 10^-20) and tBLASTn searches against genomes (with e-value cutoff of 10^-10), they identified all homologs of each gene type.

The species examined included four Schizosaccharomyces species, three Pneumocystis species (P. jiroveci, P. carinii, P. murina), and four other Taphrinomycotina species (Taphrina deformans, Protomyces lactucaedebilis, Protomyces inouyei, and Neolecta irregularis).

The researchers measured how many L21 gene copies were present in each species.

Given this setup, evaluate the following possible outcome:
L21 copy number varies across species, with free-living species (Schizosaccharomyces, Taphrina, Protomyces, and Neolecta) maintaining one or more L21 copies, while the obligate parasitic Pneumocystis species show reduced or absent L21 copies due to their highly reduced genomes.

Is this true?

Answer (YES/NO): NO